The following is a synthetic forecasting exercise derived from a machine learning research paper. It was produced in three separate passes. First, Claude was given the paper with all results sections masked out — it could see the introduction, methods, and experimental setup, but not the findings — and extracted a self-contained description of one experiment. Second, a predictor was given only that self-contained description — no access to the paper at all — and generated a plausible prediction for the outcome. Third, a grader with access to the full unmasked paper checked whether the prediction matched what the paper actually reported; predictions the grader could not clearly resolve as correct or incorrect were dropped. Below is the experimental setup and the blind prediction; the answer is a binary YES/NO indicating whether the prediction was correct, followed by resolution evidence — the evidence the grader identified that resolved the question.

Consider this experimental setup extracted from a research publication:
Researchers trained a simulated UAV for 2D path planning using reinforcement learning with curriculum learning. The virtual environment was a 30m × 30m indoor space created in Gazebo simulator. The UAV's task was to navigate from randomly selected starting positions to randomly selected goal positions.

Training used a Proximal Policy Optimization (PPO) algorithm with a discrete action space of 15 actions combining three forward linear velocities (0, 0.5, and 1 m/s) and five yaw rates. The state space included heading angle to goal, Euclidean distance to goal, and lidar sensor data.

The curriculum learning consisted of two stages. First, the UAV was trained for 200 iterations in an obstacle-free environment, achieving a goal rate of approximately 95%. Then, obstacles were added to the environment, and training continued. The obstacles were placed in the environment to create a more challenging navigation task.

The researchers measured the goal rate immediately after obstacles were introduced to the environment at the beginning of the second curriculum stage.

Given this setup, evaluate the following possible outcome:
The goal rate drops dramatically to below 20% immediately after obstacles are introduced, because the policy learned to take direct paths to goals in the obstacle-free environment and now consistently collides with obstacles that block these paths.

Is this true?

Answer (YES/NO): NO